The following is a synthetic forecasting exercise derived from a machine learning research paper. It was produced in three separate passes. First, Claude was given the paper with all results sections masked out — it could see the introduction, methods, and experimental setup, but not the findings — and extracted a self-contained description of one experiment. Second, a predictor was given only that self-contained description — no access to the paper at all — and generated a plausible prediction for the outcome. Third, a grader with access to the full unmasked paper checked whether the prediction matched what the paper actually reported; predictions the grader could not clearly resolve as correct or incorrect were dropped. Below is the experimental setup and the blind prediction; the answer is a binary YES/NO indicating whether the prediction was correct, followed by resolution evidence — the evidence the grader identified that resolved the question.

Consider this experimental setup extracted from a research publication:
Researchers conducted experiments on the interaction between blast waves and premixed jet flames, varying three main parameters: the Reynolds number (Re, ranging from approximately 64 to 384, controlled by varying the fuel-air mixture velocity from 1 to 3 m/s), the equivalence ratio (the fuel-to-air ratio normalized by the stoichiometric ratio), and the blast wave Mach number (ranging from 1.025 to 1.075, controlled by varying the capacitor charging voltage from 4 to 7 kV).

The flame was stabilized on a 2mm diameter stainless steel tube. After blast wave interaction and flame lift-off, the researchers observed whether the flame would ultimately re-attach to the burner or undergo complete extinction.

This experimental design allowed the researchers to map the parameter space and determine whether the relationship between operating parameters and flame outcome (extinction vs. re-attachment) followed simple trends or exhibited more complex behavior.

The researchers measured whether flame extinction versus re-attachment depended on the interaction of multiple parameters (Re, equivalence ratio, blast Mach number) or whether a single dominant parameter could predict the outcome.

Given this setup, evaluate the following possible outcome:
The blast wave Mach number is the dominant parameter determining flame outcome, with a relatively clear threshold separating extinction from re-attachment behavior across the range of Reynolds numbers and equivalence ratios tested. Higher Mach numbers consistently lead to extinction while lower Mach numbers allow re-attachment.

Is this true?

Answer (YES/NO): NO